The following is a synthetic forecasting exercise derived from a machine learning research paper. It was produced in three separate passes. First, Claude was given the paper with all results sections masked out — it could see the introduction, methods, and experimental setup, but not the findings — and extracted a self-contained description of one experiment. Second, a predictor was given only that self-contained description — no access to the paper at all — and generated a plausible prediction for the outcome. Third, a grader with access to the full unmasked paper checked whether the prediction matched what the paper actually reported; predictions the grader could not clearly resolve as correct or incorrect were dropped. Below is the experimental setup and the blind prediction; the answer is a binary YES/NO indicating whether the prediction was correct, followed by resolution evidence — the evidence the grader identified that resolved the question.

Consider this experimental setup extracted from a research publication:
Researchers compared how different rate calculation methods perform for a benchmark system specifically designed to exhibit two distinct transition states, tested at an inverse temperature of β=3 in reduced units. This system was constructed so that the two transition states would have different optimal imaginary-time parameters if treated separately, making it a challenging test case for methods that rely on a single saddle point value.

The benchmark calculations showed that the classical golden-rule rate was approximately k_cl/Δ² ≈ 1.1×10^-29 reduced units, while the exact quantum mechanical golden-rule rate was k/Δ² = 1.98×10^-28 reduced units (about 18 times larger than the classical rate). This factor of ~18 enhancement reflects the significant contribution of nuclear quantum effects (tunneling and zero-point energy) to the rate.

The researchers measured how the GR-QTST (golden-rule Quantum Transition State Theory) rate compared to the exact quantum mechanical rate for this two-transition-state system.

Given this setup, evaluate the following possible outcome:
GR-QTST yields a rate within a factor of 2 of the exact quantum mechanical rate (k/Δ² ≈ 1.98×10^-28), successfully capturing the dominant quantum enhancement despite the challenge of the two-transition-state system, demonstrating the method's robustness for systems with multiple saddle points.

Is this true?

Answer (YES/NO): YES